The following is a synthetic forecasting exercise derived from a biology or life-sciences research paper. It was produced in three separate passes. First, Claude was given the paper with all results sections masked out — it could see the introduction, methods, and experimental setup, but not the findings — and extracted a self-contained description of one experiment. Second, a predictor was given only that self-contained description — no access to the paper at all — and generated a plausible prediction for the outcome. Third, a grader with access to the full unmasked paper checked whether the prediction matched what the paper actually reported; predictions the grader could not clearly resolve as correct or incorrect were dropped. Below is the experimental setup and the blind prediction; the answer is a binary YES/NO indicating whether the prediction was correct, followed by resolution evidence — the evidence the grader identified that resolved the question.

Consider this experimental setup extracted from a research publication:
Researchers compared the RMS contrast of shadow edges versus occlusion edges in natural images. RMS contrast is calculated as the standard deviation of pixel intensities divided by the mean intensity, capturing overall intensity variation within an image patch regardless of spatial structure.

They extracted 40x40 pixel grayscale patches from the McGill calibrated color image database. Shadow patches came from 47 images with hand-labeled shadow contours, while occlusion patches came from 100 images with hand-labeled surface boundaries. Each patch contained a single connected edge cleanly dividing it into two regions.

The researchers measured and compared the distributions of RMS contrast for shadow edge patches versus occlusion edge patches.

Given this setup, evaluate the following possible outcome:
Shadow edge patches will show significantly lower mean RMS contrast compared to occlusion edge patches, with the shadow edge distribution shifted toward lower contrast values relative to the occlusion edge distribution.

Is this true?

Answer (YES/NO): NO